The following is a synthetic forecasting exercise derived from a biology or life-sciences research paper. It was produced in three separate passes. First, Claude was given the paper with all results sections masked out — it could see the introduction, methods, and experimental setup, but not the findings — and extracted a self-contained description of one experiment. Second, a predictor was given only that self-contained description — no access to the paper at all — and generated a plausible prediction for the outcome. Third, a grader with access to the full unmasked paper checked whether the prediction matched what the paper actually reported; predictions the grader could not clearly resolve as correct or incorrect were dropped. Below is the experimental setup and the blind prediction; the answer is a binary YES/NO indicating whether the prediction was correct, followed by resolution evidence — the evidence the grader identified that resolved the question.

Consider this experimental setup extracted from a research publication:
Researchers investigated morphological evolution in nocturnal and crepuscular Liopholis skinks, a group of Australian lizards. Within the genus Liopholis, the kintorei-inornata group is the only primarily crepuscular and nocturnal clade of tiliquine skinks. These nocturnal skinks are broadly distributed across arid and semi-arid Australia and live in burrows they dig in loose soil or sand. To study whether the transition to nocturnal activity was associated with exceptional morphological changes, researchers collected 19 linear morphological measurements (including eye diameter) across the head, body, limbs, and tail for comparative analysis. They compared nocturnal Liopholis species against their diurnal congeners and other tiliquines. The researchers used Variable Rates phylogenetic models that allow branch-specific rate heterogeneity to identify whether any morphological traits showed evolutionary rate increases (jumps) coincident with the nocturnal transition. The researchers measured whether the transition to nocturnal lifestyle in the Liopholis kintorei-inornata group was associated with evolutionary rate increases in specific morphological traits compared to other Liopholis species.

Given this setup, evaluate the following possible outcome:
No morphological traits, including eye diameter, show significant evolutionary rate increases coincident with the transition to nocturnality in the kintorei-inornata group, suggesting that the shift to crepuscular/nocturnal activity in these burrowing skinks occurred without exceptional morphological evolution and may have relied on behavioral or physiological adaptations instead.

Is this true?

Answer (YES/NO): NO